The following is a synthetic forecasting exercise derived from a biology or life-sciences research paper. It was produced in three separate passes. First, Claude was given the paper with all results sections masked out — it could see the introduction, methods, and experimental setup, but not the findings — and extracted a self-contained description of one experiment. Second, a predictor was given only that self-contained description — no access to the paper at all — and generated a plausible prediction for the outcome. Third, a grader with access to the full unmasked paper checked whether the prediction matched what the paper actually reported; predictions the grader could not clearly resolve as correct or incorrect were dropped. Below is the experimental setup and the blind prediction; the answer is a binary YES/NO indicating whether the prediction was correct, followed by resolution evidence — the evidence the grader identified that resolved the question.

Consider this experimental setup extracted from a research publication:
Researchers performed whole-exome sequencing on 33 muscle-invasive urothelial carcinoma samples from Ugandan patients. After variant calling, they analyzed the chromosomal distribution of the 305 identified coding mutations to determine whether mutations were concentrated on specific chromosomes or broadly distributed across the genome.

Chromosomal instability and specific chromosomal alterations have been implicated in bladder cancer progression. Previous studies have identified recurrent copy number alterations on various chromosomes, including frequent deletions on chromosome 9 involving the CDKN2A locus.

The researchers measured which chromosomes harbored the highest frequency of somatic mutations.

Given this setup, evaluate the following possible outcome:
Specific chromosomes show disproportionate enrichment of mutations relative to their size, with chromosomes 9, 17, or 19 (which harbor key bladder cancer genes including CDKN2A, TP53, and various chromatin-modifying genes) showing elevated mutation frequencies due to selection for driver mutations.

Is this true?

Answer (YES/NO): NO